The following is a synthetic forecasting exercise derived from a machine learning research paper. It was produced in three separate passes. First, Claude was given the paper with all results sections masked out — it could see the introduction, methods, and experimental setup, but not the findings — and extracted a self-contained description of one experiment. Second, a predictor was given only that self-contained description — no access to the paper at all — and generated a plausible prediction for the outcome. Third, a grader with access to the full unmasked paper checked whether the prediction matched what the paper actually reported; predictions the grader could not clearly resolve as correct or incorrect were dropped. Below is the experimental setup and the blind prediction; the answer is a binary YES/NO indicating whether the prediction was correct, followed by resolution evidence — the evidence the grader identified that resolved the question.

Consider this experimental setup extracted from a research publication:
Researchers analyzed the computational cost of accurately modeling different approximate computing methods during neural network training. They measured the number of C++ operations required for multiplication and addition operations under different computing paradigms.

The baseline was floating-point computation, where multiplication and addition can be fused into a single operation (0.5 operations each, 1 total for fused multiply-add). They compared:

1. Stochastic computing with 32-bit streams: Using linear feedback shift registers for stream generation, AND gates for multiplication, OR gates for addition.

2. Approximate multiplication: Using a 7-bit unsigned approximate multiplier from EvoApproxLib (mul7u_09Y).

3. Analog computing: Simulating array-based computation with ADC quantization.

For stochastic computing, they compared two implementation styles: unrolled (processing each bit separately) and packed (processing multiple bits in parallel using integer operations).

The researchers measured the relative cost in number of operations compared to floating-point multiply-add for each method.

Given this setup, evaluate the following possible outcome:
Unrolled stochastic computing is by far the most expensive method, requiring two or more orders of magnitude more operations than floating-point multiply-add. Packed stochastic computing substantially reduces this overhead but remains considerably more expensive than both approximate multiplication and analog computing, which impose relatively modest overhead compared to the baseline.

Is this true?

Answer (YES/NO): NO